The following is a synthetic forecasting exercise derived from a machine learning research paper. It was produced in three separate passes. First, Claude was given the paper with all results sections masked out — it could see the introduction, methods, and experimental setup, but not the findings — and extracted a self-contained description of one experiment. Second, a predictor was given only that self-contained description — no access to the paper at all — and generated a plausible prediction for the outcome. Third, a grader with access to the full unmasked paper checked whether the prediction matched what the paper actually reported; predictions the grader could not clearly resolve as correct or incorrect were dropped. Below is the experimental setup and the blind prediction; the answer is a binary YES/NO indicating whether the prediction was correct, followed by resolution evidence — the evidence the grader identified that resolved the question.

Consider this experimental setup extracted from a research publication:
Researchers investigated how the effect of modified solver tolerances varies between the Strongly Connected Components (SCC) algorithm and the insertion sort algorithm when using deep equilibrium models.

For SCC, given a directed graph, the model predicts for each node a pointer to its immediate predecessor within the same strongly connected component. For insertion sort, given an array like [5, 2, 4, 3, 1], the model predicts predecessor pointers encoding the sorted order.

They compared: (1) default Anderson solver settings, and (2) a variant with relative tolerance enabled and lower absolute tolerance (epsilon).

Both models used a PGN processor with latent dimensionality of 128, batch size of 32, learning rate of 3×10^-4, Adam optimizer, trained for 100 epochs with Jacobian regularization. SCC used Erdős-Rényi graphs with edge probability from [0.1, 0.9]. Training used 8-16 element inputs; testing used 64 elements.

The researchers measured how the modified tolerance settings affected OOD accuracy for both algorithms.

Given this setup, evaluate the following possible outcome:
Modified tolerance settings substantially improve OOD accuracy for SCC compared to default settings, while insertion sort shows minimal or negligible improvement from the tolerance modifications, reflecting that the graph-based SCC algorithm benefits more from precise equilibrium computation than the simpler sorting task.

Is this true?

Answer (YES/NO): NO